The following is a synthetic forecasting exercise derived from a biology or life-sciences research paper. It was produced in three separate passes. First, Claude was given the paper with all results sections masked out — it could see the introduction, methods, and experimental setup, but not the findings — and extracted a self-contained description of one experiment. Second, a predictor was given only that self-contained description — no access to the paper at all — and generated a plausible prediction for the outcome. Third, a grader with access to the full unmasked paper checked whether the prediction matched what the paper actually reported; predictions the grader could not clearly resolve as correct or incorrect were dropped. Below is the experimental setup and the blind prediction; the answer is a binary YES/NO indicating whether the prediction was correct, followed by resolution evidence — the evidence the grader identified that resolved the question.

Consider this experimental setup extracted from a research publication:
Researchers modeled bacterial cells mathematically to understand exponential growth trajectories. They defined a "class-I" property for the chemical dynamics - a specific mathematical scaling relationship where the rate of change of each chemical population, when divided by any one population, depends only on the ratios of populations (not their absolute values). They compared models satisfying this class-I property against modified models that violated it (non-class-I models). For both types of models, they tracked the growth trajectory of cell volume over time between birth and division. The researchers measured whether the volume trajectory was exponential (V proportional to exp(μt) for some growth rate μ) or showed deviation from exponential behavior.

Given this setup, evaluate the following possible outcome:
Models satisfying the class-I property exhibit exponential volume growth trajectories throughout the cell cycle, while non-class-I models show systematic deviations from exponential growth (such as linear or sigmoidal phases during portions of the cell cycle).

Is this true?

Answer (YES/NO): YES